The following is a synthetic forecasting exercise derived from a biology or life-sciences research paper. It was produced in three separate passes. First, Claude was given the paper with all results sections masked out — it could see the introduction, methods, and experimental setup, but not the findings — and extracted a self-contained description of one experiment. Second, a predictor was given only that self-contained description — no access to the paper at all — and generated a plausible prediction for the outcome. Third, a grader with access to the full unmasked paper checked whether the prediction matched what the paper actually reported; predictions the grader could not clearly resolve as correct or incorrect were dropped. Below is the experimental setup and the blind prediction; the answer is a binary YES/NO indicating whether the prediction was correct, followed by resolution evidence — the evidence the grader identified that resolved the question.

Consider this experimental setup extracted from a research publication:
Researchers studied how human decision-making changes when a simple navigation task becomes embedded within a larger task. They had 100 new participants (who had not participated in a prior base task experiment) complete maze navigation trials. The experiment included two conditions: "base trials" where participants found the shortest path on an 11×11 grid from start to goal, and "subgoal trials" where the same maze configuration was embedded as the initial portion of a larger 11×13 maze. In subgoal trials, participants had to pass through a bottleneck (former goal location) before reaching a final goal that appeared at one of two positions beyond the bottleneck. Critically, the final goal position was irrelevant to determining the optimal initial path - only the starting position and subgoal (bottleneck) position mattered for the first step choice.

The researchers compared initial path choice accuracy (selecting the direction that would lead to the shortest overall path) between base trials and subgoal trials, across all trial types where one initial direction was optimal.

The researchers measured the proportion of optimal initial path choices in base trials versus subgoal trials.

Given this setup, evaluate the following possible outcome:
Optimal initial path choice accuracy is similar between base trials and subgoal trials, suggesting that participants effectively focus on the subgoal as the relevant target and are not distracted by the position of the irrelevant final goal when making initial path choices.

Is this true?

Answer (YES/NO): NO